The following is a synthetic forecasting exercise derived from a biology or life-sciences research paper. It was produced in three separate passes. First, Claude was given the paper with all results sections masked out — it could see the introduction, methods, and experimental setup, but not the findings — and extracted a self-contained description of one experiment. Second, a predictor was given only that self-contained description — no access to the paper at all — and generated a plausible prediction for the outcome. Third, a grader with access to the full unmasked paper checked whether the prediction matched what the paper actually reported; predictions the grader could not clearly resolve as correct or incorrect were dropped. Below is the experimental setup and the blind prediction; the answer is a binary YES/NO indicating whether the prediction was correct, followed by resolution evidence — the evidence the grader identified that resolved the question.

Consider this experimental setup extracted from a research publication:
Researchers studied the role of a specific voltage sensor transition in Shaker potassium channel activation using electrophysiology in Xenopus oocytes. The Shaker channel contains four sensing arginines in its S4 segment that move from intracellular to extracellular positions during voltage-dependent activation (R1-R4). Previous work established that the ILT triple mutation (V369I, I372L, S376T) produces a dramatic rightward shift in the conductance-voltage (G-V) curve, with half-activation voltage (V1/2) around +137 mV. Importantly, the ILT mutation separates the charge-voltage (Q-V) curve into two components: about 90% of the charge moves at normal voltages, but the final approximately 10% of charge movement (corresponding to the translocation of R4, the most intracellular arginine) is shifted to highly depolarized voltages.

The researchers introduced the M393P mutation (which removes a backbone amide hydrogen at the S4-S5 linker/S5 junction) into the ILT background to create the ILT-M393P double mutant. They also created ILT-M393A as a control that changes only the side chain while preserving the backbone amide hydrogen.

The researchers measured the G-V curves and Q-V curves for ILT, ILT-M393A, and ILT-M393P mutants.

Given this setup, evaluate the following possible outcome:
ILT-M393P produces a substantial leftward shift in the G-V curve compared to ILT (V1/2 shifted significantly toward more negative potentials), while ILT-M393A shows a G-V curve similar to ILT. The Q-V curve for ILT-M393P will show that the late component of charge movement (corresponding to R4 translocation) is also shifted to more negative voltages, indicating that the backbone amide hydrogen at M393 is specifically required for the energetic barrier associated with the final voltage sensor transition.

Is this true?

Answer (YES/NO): YES